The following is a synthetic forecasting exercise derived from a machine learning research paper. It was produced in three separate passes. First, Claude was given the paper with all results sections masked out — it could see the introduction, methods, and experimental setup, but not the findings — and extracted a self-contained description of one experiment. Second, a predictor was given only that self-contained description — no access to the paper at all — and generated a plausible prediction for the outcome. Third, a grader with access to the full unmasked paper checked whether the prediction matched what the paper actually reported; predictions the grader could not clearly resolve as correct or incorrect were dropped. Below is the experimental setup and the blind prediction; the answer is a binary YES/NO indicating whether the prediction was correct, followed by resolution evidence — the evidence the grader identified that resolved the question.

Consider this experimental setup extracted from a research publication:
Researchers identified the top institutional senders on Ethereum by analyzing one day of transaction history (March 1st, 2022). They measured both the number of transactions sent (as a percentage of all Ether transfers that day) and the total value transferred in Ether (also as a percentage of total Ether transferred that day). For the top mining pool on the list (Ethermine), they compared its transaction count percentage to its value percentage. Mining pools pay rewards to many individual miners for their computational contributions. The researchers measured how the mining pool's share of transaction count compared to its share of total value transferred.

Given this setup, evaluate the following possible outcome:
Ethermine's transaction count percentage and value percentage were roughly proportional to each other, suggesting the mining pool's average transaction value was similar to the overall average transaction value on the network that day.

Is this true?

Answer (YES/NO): NO